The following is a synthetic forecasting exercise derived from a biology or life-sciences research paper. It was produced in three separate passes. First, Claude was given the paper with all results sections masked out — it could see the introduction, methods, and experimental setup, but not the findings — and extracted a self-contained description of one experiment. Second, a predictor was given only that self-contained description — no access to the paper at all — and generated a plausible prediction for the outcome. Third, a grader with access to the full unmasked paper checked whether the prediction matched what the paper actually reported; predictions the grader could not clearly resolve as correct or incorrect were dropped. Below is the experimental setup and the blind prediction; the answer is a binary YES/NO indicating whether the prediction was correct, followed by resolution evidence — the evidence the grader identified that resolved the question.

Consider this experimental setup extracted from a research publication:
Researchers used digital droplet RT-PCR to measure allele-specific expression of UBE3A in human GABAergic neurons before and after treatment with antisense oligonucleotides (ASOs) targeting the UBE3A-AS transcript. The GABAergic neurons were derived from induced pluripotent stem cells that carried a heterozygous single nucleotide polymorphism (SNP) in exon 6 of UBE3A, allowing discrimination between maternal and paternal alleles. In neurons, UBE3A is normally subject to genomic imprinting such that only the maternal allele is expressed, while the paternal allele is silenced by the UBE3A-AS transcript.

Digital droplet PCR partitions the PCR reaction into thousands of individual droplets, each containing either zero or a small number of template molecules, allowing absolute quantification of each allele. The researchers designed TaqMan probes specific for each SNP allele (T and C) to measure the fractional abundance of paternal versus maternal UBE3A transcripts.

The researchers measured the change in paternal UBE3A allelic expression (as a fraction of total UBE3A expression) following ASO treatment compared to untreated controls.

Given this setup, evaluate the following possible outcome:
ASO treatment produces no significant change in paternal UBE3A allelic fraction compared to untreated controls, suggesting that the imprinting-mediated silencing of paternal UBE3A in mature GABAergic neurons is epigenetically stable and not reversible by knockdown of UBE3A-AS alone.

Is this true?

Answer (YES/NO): NO